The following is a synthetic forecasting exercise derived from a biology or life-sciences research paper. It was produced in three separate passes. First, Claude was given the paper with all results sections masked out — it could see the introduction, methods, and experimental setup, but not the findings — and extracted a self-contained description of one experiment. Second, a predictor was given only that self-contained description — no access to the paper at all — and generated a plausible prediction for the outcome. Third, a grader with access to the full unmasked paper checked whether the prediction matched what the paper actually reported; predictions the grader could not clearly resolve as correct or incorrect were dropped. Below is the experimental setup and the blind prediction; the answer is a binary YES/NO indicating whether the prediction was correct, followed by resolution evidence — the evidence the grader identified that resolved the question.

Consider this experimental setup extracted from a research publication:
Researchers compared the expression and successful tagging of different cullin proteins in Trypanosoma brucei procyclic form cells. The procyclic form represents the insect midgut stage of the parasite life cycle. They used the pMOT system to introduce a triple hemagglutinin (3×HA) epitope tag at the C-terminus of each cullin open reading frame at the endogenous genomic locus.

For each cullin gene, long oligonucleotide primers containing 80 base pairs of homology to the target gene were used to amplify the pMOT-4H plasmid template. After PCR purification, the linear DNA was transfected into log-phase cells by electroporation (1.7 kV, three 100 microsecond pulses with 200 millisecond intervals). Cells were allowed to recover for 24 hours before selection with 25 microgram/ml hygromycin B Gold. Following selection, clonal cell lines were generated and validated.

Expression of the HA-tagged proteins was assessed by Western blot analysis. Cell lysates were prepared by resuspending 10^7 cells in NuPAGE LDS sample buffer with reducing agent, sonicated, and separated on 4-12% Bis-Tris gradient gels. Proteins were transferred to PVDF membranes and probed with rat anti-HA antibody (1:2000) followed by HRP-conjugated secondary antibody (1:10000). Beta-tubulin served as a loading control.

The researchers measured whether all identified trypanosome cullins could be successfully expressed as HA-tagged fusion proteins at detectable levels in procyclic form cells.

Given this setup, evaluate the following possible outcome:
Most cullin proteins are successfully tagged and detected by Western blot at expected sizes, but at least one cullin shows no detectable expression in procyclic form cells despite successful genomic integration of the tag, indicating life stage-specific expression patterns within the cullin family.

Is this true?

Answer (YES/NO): NO